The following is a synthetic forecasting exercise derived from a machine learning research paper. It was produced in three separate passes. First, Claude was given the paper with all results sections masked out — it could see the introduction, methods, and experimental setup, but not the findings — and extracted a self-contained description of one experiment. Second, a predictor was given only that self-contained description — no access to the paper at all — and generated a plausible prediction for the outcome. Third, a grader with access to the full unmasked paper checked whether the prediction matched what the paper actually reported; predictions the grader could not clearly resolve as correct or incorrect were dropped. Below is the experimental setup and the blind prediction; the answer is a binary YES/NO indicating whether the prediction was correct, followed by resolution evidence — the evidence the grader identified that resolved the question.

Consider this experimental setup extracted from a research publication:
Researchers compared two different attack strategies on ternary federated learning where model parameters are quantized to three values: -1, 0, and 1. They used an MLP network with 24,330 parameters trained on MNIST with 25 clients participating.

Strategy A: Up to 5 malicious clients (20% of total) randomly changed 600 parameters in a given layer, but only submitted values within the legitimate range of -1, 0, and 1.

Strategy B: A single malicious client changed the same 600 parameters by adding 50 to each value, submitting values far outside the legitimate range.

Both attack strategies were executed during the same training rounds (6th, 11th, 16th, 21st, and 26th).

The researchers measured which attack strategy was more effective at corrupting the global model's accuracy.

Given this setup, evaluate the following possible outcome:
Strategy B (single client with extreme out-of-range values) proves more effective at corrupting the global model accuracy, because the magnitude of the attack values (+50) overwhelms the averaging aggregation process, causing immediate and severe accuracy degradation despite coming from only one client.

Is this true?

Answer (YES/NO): YES